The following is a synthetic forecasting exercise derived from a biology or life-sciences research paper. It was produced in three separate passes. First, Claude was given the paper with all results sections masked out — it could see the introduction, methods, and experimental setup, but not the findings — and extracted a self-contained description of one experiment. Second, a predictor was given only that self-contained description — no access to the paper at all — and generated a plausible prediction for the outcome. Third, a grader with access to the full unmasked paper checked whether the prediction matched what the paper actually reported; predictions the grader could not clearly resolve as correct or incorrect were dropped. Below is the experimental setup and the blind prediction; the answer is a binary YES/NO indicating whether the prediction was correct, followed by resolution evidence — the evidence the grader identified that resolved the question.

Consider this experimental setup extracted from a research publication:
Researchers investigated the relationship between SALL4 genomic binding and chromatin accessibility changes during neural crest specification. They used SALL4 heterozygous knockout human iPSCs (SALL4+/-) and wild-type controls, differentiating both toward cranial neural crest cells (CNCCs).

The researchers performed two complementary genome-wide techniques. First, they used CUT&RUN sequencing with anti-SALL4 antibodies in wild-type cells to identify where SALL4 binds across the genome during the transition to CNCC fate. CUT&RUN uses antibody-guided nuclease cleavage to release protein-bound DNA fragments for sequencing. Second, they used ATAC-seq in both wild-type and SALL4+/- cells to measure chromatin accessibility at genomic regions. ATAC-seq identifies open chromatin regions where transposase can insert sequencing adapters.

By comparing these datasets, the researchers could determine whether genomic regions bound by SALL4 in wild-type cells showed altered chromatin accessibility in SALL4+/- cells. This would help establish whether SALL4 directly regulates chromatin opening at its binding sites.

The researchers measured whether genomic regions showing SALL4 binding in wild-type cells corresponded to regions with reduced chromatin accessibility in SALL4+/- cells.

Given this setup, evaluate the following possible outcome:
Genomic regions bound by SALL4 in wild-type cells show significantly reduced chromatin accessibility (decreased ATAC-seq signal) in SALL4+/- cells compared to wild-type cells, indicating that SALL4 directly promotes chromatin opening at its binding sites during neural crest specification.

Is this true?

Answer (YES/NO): YES